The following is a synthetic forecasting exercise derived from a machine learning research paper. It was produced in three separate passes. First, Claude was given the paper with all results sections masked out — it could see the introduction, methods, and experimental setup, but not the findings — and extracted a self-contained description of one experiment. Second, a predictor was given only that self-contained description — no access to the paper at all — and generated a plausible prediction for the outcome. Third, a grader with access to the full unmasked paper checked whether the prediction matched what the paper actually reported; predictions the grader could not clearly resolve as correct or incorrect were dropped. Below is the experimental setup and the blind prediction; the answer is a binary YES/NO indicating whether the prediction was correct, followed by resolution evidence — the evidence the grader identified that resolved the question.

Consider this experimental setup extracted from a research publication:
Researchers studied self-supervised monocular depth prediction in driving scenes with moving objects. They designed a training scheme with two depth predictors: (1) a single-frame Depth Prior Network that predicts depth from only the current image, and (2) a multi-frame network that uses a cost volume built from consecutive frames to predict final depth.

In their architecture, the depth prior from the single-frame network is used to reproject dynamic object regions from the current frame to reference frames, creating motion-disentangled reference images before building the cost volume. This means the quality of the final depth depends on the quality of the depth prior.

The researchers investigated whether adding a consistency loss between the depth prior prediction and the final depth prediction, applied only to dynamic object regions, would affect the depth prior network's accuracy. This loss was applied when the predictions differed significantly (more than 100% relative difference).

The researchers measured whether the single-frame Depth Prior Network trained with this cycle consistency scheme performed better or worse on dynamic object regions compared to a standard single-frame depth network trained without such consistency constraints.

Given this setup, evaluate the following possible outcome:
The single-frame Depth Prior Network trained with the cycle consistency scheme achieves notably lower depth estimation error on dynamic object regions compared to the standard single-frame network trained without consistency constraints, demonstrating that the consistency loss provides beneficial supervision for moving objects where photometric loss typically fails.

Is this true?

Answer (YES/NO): YES